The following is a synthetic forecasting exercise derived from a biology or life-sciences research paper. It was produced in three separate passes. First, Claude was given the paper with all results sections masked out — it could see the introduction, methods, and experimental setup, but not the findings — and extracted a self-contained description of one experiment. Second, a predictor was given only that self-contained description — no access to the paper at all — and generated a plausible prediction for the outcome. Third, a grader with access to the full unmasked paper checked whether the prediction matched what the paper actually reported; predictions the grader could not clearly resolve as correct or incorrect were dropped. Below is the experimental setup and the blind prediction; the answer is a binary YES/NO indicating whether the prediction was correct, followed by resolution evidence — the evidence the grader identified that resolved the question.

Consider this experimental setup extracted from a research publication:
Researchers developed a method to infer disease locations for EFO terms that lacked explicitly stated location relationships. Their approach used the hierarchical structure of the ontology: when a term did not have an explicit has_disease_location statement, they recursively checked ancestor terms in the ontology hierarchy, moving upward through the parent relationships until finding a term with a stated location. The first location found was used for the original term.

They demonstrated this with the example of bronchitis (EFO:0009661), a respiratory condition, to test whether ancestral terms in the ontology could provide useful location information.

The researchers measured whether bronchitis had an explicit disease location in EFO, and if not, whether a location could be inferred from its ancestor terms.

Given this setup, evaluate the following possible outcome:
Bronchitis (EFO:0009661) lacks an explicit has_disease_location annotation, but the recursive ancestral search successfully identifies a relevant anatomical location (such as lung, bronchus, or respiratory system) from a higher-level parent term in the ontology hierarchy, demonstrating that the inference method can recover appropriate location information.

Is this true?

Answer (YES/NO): YES